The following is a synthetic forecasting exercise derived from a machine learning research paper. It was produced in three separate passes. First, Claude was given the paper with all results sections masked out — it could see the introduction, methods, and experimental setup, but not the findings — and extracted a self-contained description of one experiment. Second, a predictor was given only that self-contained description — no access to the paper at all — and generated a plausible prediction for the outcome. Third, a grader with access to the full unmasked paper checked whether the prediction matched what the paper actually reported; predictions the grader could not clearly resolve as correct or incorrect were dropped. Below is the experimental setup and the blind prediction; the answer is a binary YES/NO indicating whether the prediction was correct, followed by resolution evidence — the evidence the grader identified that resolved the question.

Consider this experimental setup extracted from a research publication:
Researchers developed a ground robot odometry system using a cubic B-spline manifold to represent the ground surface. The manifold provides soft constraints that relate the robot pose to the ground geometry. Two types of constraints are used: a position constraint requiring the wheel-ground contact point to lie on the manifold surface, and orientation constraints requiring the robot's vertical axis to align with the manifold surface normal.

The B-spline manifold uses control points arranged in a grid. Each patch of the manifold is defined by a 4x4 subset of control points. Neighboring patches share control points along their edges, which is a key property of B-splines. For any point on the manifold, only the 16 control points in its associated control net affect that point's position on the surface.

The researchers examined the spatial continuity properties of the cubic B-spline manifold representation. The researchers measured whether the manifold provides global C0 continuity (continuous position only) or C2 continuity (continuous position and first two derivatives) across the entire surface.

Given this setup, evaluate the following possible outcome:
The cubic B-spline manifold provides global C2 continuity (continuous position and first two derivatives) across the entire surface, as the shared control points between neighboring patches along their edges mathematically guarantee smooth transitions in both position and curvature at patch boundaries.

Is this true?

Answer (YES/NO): YES